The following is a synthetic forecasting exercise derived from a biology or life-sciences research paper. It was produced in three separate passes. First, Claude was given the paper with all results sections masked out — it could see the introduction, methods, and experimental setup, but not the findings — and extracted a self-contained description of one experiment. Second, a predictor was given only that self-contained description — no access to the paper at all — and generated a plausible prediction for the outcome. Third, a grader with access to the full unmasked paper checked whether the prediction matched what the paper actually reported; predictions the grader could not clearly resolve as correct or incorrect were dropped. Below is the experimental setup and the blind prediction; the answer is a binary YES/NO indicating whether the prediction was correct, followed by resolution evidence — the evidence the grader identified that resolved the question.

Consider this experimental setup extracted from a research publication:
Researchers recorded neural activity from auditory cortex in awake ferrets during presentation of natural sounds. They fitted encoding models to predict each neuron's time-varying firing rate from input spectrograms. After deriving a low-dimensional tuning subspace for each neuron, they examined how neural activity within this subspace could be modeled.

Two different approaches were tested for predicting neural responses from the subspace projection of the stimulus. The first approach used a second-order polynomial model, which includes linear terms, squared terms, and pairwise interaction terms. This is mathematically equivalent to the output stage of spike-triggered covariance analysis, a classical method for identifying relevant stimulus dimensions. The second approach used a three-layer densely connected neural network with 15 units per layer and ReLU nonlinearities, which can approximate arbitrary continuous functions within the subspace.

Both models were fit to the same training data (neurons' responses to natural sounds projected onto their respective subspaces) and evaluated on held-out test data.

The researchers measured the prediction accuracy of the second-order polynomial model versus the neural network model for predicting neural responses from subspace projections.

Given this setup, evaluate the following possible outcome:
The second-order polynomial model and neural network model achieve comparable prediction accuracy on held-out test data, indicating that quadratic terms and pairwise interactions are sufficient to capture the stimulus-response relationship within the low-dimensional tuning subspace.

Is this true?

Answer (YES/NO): NO